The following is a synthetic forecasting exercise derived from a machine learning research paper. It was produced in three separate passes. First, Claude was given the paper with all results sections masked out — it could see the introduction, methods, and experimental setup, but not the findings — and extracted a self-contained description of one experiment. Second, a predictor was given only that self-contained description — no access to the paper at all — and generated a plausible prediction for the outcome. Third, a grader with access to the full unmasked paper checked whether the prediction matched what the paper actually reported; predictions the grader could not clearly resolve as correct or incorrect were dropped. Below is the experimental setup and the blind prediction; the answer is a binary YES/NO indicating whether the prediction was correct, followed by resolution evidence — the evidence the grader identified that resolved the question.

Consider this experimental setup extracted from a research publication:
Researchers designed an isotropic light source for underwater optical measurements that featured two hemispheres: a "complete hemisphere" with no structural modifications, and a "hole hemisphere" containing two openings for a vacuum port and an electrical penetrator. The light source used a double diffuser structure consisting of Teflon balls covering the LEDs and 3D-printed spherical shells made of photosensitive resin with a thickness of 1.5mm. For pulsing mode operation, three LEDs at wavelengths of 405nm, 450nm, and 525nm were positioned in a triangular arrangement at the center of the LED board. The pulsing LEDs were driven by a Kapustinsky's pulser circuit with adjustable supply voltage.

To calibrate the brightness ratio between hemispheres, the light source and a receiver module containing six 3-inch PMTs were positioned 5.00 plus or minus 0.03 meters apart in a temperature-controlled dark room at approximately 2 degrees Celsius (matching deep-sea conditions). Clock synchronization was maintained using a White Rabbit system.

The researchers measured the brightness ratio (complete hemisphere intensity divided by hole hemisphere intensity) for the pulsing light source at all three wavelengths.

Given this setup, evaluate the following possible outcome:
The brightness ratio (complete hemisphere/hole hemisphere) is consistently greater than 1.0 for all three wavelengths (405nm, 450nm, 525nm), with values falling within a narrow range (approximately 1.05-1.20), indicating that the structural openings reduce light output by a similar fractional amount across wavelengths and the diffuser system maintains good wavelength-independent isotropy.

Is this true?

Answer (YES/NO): NO